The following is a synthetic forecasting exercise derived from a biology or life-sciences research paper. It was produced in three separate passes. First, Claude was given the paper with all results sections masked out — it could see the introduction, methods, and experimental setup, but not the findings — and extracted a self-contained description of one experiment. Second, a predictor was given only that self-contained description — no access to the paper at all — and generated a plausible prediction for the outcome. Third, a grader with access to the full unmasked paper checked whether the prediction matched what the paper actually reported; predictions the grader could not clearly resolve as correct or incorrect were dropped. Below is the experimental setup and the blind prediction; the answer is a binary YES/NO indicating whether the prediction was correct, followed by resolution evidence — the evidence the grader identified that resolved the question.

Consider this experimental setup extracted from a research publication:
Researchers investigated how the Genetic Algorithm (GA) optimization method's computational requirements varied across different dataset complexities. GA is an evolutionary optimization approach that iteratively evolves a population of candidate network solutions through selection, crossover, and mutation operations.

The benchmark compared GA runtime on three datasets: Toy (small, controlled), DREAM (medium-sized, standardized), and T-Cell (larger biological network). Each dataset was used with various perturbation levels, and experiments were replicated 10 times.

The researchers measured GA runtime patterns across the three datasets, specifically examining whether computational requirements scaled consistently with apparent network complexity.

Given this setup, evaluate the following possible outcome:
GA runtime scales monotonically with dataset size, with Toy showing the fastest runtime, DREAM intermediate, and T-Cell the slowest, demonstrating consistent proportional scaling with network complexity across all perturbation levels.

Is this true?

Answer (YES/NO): NO